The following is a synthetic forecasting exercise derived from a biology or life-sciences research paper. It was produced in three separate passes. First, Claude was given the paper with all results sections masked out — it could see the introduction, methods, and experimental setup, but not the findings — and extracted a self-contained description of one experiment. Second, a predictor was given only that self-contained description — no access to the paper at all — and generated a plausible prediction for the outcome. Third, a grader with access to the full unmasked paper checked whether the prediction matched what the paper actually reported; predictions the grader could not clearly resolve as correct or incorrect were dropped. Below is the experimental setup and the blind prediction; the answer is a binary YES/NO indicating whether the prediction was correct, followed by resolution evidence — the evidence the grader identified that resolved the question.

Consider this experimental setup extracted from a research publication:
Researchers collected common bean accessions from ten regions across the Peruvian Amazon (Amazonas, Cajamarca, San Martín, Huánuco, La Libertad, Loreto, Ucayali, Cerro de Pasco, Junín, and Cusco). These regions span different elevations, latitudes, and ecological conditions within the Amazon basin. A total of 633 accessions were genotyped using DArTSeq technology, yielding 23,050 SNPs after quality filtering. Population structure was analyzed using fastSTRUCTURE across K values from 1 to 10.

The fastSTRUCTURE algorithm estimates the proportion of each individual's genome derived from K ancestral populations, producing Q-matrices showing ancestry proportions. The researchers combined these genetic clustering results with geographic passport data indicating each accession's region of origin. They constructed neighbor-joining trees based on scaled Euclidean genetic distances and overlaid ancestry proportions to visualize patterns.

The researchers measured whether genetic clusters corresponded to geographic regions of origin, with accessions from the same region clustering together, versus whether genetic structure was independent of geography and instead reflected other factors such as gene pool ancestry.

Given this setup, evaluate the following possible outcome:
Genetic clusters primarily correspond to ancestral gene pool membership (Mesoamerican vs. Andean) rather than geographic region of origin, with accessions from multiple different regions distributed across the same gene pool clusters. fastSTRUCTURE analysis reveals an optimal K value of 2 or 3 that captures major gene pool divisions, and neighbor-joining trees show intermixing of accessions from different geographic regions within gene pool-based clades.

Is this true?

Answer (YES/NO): YES